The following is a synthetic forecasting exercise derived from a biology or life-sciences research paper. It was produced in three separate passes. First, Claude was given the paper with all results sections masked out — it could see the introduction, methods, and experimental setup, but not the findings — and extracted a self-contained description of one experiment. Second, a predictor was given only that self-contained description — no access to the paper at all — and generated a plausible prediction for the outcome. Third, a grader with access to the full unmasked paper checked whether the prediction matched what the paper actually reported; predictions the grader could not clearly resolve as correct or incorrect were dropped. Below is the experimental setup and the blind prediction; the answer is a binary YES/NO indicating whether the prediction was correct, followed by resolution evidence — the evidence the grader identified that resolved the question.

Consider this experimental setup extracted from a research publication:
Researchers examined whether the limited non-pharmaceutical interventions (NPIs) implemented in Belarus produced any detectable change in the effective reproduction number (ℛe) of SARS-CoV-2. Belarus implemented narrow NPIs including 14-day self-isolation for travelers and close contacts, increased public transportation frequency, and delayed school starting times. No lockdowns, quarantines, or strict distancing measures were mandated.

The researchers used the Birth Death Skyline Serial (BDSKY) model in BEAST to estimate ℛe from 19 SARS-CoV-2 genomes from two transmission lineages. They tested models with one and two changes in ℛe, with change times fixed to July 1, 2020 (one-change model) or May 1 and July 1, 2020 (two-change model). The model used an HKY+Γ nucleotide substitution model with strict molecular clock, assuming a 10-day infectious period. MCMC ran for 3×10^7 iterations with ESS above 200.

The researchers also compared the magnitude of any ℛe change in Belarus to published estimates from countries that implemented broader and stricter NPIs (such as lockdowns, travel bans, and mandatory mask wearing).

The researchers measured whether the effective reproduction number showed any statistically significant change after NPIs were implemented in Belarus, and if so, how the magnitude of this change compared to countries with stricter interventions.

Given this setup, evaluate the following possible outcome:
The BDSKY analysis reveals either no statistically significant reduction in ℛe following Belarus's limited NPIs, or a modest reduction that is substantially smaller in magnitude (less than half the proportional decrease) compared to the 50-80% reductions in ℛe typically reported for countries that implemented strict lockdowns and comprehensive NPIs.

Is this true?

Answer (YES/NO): YES